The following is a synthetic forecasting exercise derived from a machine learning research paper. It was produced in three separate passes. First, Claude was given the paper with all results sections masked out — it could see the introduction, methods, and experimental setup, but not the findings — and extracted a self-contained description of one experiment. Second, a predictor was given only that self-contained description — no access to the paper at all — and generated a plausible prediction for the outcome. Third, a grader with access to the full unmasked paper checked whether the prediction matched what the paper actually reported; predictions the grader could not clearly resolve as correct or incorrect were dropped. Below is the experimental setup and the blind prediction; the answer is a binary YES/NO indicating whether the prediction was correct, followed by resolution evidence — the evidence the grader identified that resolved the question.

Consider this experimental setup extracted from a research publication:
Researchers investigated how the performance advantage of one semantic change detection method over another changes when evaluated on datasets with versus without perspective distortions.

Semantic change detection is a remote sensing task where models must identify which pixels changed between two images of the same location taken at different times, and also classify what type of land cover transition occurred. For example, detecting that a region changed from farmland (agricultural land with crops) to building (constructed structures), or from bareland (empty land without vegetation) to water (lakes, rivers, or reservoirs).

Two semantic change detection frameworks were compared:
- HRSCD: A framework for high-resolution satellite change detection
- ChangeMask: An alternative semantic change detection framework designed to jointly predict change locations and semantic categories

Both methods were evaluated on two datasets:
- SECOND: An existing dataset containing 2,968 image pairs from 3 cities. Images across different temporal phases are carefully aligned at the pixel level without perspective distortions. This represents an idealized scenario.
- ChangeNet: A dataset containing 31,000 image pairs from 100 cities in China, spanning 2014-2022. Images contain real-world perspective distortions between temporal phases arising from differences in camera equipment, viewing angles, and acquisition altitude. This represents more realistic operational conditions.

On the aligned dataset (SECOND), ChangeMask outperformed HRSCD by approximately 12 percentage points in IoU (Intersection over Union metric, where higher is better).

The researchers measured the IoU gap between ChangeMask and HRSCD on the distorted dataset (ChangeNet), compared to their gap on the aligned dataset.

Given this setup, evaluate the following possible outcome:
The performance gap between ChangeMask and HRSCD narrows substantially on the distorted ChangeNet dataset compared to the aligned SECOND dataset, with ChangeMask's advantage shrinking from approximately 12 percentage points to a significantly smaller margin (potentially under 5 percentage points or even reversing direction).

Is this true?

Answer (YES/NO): YES